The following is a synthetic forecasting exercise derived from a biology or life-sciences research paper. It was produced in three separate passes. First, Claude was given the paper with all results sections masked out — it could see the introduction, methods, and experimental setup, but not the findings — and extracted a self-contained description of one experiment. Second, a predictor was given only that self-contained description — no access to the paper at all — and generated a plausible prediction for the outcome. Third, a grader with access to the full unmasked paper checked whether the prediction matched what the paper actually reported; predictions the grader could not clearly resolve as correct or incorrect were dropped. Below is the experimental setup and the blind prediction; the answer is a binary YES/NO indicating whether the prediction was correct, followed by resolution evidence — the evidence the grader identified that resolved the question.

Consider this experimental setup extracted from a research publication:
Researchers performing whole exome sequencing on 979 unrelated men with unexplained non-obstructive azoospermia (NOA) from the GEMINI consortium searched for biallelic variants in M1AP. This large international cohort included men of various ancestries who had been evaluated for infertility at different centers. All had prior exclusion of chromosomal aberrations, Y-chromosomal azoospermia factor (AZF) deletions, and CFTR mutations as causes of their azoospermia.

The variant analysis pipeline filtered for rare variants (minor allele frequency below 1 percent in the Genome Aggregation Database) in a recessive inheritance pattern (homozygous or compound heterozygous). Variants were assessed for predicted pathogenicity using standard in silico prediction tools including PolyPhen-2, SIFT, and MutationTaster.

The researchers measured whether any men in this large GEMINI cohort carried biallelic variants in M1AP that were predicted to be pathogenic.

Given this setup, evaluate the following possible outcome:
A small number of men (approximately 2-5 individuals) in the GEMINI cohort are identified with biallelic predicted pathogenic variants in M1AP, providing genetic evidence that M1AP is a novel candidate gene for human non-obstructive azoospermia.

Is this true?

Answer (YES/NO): YES